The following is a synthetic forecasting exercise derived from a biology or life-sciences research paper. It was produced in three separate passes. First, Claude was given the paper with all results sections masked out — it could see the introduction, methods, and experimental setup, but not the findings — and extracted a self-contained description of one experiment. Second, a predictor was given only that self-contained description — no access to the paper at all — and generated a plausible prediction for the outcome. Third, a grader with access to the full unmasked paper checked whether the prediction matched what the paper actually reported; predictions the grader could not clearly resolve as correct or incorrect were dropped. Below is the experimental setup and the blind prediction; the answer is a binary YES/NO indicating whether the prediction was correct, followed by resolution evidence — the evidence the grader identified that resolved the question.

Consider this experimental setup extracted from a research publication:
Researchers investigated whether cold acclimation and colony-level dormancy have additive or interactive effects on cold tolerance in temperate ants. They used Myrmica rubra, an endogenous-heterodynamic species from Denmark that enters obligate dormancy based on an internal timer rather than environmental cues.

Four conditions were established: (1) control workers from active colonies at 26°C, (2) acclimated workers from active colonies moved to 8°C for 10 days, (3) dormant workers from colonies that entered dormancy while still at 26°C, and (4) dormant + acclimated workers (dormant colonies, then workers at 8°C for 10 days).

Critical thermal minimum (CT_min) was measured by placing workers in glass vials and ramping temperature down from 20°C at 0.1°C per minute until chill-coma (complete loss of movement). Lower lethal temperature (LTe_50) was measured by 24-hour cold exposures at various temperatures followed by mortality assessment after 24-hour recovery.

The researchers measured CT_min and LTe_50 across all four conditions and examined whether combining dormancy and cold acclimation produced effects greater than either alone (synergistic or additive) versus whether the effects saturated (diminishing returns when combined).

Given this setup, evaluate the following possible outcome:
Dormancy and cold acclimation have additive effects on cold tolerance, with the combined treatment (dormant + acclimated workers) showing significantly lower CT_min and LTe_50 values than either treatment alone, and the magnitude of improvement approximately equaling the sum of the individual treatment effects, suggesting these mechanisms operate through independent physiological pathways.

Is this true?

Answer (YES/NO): NO